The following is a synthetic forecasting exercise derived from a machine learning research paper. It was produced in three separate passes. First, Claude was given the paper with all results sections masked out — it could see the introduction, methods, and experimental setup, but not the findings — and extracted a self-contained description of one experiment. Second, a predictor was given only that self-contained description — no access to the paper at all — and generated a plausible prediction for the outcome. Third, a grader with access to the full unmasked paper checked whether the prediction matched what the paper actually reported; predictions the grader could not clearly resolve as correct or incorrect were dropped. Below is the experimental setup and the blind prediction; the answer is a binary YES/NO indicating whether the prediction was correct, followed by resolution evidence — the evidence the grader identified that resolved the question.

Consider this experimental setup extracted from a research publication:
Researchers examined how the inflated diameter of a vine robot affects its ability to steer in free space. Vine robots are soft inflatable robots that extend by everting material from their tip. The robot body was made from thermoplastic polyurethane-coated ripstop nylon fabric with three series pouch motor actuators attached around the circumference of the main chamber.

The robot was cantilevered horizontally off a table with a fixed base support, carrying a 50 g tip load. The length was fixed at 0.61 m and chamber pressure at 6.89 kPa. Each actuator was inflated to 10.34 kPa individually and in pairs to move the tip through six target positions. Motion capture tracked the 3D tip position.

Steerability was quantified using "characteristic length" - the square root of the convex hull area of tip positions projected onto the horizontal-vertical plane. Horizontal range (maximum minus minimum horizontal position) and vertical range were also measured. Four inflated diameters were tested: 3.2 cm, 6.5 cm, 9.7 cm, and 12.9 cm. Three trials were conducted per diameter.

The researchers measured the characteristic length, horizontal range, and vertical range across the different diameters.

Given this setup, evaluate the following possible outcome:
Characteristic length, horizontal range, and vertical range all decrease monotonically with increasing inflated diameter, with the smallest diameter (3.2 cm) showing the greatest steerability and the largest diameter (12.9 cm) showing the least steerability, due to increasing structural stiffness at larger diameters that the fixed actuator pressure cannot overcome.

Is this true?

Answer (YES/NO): NO